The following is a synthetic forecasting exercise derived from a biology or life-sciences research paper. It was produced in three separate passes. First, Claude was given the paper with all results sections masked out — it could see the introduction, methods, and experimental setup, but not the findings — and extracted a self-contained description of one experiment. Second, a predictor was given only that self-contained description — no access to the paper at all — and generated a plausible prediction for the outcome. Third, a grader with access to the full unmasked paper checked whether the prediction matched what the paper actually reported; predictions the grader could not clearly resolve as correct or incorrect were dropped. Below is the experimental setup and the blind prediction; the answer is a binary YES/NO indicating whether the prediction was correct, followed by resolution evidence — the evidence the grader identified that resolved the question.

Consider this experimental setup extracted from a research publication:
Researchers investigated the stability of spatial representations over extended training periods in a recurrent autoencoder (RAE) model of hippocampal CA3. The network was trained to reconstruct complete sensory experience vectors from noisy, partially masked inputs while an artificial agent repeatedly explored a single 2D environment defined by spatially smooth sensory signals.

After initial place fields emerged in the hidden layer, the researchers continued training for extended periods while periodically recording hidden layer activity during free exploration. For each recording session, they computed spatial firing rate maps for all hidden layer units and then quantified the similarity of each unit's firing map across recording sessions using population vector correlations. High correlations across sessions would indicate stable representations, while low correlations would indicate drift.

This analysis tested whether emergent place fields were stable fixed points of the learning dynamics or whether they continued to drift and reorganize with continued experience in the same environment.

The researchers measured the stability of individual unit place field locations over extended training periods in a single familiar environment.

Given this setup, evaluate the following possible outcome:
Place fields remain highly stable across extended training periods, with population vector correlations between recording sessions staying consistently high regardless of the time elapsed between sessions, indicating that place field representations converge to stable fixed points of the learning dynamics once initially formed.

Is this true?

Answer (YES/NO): NO